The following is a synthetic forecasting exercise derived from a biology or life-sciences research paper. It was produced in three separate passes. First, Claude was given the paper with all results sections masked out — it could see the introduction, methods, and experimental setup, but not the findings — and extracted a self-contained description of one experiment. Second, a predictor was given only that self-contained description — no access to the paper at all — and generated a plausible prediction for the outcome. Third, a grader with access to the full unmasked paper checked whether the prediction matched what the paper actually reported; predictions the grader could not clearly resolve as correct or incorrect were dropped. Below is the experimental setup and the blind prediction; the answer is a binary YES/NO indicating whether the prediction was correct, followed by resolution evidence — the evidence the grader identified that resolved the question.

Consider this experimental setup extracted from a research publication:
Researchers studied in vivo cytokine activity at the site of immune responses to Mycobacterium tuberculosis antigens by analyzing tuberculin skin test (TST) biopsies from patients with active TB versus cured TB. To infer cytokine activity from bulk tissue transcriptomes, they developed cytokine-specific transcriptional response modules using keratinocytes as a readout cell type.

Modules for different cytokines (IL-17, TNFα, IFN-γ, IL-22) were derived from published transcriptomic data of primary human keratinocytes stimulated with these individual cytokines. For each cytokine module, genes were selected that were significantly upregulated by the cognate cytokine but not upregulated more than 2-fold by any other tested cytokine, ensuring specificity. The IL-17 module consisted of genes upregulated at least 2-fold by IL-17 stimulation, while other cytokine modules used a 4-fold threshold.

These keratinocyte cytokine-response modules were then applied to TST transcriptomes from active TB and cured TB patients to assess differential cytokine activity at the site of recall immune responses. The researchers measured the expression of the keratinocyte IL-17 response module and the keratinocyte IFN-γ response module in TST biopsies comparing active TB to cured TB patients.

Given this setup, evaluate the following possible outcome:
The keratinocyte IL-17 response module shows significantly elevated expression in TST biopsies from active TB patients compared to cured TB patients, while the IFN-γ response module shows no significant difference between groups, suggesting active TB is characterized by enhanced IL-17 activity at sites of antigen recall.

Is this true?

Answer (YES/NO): YES